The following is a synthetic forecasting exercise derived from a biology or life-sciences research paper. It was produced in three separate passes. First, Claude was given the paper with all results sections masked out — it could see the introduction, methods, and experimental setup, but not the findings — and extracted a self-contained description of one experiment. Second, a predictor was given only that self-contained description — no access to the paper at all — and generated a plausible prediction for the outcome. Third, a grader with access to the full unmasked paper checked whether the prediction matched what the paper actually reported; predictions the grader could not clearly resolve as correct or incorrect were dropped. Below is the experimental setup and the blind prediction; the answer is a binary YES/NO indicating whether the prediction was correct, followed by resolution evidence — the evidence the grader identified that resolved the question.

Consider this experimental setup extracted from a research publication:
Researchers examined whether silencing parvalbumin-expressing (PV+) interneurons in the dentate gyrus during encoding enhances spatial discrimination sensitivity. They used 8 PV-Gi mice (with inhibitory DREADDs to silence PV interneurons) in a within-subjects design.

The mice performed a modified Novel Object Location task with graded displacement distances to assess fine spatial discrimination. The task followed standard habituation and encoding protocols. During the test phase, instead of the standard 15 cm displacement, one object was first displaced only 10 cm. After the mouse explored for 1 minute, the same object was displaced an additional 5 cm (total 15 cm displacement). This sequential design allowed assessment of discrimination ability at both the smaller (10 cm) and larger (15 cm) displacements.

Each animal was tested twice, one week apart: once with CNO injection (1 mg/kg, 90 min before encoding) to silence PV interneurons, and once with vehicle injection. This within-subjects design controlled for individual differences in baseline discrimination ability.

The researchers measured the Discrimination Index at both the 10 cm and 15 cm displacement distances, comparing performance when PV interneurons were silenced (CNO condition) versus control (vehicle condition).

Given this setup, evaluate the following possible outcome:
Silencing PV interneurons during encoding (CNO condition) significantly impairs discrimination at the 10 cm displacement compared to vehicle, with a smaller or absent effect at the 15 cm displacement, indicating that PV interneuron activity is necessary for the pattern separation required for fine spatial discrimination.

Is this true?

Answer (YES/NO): NO